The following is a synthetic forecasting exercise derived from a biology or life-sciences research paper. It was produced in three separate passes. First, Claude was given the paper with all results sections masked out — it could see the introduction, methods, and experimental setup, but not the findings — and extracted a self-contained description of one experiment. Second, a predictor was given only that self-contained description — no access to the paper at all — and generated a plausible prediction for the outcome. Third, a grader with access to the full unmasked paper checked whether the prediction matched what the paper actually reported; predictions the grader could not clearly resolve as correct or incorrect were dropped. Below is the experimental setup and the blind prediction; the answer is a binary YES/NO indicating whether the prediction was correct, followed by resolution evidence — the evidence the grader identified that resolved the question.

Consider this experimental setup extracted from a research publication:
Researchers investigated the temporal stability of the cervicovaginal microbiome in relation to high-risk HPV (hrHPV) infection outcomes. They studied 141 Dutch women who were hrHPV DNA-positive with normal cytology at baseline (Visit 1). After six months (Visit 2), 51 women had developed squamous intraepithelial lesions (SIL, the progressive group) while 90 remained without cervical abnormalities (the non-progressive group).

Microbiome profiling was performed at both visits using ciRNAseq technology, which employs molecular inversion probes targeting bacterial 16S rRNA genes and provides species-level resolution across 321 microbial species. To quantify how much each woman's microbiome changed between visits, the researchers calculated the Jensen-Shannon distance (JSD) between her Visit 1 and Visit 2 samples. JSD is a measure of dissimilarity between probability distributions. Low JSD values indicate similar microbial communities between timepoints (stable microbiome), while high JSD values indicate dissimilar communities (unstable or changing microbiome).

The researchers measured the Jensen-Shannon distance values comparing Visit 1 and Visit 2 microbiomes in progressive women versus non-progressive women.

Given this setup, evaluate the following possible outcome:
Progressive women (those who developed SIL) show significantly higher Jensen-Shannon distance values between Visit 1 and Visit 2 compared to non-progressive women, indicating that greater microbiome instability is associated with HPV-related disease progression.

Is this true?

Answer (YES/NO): NO